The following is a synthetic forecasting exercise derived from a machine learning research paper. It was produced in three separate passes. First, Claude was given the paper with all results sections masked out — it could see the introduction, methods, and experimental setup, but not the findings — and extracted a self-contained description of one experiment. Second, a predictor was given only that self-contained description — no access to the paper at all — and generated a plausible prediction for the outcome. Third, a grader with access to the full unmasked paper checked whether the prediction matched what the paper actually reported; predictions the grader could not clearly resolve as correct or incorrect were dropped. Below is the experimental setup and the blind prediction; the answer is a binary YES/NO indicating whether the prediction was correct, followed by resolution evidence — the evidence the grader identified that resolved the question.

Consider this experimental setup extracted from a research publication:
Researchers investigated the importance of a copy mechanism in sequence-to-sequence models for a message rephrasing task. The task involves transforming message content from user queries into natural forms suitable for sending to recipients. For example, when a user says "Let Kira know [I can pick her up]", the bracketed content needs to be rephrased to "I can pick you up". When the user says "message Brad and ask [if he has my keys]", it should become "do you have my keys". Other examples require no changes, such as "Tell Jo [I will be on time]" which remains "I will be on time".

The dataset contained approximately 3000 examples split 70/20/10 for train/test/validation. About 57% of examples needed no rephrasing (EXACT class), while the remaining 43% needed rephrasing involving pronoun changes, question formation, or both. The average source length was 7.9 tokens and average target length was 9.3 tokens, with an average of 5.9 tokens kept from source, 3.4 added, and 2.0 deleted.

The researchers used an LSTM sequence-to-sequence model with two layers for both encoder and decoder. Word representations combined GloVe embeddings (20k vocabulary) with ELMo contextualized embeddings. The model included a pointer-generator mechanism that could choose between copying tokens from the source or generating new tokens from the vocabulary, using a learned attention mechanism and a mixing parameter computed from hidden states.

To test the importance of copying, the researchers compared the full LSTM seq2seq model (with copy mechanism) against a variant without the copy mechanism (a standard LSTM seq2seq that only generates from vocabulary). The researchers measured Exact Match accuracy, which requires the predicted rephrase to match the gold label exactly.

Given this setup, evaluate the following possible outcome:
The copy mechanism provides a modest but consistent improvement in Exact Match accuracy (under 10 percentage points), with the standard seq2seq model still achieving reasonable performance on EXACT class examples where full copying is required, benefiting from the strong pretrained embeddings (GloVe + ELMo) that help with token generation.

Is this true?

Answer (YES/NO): NO